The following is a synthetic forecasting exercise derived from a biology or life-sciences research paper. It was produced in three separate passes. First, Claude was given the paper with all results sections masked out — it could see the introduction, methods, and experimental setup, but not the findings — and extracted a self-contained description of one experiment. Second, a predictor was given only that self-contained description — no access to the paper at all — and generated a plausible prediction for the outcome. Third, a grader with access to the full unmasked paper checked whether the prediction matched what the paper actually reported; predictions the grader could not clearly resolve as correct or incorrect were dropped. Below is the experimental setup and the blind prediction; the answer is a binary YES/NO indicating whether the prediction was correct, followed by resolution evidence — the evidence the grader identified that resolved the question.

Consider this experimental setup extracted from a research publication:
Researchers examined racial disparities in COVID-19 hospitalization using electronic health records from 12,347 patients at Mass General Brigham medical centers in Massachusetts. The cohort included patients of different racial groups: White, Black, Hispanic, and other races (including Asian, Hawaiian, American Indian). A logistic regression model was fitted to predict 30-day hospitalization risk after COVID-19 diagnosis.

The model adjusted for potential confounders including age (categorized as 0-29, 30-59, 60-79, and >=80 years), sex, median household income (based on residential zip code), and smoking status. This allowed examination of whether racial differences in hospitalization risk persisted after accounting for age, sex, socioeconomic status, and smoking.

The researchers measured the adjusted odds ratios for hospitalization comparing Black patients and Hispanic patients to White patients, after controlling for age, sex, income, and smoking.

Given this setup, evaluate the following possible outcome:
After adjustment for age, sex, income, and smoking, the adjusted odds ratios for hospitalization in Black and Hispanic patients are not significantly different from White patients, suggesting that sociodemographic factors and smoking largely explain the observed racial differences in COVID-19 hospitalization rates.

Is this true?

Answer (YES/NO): NO